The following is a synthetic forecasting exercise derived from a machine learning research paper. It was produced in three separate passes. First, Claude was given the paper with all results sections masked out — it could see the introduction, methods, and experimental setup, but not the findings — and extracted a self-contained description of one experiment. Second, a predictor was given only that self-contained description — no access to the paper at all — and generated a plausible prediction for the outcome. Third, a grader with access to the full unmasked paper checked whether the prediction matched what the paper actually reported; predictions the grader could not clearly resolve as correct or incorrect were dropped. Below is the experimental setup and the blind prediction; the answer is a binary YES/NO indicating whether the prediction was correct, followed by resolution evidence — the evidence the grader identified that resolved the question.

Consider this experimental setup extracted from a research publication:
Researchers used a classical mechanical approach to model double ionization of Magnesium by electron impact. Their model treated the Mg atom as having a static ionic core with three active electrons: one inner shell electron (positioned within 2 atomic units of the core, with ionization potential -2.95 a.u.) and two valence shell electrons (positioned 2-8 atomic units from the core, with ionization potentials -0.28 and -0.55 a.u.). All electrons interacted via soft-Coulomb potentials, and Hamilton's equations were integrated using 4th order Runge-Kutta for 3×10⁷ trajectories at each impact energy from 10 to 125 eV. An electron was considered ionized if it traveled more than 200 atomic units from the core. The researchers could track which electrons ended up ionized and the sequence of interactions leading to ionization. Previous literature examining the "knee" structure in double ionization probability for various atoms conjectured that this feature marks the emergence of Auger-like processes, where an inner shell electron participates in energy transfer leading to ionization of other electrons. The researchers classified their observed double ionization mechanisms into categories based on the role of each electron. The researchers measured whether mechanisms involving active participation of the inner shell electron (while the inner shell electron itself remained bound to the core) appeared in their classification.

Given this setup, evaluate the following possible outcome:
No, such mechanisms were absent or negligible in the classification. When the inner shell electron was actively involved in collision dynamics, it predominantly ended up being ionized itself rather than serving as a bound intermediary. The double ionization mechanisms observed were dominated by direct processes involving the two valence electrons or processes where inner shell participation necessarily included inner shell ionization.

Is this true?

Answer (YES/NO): NO